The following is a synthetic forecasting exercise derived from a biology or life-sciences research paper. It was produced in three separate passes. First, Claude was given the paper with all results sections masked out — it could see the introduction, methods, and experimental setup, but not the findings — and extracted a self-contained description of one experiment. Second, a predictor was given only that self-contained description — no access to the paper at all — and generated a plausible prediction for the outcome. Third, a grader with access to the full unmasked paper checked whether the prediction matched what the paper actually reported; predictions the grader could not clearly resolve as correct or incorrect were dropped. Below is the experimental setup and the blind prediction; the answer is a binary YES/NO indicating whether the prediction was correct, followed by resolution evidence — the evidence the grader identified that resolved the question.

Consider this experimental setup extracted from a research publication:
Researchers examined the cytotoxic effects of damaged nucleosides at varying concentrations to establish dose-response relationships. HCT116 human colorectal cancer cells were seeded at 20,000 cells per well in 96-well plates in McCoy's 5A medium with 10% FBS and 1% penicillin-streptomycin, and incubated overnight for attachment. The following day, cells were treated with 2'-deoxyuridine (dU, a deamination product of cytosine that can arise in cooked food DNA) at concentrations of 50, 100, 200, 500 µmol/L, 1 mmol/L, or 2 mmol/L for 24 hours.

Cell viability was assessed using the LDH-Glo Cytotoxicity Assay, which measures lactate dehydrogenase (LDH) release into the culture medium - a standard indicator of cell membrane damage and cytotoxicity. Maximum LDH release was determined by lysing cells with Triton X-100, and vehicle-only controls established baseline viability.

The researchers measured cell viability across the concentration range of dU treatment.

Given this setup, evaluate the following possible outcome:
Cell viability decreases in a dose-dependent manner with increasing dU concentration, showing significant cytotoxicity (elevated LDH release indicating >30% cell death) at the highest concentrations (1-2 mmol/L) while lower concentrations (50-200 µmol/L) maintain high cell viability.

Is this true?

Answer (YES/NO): NO